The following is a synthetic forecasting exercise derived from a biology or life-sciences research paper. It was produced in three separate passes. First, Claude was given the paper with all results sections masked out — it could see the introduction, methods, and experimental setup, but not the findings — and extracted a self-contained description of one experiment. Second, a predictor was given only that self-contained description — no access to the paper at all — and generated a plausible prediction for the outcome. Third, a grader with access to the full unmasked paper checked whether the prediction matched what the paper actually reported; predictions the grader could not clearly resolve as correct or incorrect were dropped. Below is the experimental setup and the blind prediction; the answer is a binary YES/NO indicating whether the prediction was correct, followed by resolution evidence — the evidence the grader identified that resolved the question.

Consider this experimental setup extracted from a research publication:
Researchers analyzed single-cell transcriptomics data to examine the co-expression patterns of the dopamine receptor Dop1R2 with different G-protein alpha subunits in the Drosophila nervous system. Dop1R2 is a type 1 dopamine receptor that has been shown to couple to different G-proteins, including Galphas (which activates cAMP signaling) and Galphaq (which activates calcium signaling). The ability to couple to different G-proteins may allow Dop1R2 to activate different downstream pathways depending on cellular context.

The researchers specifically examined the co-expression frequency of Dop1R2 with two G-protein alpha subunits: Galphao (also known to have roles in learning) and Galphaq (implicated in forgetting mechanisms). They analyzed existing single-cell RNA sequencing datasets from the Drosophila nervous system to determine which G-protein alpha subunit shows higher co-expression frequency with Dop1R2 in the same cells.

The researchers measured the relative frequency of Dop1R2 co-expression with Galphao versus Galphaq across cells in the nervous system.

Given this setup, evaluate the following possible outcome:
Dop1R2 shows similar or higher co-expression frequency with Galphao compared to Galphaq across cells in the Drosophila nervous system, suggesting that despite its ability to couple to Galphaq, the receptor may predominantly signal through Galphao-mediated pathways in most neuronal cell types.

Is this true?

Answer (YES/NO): YES